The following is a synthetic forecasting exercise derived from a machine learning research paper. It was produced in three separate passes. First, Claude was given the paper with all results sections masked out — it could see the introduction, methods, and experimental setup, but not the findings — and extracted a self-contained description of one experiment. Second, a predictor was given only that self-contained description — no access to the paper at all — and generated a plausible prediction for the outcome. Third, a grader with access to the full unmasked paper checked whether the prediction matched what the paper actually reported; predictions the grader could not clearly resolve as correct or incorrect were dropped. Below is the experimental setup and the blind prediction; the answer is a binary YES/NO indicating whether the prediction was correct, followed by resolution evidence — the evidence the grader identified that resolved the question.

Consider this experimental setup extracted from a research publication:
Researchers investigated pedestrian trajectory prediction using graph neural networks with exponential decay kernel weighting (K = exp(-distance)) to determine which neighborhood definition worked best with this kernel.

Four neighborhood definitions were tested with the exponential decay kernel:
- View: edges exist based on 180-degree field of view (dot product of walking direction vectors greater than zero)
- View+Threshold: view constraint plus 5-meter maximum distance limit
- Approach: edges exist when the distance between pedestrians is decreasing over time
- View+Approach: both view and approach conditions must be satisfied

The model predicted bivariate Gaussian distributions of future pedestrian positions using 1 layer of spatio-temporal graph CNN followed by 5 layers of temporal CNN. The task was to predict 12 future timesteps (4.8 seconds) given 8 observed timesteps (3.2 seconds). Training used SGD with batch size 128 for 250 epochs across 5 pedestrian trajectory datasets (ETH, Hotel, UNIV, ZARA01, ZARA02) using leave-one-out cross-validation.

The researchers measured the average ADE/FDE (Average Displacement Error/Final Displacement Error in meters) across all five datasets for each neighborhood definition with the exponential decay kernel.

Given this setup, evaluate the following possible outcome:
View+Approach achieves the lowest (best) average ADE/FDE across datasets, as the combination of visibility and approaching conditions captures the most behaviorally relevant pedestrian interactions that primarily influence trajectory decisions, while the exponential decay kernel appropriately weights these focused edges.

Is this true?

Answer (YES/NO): NO